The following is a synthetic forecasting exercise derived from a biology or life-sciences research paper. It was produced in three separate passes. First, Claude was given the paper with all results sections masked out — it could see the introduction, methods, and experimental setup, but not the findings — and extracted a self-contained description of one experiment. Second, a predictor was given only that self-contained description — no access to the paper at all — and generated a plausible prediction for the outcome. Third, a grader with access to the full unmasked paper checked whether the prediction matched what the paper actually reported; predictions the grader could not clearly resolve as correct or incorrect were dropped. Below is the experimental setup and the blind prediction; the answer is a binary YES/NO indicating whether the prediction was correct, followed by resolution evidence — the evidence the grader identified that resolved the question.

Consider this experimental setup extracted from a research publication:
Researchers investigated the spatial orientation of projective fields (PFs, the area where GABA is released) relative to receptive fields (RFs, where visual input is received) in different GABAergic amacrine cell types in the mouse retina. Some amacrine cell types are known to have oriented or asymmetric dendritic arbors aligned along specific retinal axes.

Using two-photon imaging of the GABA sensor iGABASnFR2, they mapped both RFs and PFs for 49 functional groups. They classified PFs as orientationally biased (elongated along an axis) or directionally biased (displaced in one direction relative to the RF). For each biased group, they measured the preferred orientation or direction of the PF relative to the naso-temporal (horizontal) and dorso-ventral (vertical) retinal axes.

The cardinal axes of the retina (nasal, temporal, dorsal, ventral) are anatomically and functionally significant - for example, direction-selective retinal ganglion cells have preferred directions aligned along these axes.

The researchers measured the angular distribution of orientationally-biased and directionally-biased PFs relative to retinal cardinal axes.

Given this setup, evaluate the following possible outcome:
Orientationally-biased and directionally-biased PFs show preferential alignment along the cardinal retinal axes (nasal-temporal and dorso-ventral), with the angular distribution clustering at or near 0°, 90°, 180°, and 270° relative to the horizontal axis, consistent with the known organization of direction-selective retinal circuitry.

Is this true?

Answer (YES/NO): NO